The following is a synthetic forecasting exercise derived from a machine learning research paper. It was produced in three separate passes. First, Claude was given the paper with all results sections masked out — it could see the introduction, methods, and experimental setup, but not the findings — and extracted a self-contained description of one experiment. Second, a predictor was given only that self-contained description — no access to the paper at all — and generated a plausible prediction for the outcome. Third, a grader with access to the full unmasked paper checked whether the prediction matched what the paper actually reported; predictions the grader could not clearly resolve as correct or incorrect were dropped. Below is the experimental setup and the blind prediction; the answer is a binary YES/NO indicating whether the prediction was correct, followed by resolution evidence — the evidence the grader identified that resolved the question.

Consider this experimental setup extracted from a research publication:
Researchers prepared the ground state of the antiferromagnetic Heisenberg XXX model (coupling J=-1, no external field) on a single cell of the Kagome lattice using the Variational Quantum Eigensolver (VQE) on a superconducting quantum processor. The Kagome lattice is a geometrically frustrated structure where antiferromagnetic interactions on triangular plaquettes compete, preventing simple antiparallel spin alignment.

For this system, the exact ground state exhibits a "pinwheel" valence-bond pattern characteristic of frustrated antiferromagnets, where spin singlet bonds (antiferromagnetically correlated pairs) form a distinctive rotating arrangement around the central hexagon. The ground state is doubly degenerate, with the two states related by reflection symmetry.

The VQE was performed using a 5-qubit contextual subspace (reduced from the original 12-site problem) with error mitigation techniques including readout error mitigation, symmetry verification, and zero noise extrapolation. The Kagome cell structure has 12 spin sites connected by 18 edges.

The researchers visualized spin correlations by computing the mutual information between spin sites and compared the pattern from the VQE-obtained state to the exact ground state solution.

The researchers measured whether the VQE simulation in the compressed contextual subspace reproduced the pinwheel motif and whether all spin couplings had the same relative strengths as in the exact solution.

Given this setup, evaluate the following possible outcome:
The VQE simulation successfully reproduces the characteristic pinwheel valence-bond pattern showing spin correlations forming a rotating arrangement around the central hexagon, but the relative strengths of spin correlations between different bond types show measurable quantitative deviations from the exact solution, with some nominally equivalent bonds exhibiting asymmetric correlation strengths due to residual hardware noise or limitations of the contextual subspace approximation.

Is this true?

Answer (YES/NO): YES